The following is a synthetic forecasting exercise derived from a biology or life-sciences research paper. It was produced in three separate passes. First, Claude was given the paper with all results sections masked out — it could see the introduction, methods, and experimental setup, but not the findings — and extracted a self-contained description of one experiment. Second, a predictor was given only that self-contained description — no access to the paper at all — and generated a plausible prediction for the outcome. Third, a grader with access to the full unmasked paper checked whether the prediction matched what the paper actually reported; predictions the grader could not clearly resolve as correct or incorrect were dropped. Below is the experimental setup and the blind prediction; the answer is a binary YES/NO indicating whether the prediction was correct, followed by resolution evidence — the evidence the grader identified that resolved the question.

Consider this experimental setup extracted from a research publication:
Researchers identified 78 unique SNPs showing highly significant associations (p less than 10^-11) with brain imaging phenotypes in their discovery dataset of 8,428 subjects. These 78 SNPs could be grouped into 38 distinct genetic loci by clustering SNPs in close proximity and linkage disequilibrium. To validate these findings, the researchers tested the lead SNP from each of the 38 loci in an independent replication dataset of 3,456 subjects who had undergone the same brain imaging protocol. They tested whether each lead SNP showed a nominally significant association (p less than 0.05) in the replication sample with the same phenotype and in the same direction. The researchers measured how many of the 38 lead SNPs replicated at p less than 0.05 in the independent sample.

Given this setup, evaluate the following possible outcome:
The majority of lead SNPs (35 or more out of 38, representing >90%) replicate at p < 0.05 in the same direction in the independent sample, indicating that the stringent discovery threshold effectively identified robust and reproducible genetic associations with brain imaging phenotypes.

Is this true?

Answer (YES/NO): YES